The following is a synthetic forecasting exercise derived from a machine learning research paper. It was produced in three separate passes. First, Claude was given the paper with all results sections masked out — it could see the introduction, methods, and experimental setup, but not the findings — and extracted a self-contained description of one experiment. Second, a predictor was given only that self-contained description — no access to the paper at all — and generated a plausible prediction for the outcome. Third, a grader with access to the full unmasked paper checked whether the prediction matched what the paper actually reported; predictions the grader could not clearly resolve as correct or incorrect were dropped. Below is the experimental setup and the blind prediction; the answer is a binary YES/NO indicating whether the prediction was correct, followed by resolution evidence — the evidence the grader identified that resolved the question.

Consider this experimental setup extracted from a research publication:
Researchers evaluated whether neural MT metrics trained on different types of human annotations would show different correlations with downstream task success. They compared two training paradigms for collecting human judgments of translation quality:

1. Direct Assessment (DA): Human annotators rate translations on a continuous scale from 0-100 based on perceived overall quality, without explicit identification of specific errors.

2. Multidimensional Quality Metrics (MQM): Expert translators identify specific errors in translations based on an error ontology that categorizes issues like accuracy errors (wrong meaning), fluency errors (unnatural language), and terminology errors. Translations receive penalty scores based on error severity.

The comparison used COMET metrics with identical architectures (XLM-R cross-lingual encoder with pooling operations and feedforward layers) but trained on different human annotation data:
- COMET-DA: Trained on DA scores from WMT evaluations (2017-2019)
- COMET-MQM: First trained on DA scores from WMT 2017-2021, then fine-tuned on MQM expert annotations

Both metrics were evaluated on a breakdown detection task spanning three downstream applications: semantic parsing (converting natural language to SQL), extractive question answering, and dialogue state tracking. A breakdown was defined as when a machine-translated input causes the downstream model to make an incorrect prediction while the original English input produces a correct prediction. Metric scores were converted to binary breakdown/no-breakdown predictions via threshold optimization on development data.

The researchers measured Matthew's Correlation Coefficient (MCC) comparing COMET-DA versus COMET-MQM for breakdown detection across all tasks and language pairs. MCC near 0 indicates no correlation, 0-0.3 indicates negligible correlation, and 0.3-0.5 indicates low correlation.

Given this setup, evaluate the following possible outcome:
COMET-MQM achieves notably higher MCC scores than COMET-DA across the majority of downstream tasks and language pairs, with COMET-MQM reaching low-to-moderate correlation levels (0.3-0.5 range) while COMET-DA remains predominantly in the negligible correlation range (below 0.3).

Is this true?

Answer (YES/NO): NO